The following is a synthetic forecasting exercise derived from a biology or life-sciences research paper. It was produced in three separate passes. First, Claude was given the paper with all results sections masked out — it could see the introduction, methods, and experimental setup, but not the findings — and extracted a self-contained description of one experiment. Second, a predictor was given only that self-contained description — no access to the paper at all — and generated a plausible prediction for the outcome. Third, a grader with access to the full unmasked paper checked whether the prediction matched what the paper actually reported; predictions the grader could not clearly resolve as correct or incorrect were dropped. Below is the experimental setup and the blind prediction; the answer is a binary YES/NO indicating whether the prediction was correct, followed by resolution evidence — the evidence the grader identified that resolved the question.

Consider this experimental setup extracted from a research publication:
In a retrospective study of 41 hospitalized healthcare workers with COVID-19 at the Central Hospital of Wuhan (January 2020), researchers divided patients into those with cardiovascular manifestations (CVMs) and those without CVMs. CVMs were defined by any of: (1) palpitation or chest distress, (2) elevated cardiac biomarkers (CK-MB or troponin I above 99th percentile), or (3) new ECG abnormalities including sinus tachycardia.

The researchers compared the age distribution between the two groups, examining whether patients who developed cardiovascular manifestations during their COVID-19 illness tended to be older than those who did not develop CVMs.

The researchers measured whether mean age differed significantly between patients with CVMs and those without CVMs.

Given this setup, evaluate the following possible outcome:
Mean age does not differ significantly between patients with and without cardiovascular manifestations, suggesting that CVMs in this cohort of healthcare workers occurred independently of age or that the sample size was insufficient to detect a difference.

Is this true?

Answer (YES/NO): YES